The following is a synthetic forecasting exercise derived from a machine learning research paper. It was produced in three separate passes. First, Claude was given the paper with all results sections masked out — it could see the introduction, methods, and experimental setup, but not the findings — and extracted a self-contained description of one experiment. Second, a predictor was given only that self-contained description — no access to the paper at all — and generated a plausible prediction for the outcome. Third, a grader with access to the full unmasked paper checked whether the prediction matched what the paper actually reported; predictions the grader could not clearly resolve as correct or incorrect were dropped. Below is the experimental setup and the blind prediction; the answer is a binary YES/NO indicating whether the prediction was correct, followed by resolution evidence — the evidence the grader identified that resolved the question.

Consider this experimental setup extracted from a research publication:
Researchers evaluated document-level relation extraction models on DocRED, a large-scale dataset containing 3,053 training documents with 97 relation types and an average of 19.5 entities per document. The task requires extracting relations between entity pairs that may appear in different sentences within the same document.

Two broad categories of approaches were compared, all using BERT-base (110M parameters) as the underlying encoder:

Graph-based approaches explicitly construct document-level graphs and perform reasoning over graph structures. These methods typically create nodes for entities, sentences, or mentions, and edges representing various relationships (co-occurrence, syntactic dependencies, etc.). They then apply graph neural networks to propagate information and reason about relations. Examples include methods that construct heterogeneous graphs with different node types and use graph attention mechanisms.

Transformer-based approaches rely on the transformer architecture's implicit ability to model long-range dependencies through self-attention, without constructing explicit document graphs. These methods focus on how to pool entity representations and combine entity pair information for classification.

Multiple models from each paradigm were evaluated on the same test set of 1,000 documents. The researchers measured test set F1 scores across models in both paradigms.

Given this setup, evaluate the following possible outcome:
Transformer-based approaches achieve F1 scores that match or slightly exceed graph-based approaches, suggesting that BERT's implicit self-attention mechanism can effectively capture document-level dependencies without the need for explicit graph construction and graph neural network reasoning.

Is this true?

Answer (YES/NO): YES